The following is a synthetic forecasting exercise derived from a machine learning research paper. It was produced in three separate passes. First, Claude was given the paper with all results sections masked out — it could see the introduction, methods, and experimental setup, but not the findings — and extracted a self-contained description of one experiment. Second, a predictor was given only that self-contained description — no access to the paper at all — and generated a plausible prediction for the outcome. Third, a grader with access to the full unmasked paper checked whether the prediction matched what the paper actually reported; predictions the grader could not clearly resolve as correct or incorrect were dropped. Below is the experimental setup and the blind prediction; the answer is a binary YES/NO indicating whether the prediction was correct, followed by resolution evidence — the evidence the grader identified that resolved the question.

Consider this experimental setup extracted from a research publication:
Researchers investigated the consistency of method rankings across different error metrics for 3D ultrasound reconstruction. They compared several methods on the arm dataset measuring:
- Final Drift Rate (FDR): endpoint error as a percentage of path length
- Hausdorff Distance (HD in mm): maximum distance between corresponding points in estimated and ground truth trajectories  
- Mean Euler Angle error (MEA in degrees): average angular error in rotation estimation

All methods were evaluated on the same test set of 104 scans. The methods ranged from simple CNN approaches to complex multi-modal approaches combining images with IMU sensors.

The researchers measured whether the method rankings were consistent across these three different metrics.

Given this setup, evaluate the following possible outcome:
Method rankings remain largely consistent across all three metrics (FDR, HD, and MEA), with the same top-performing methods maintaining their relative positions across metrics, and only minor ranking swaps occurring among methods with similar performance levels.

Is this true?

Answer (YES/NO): NO